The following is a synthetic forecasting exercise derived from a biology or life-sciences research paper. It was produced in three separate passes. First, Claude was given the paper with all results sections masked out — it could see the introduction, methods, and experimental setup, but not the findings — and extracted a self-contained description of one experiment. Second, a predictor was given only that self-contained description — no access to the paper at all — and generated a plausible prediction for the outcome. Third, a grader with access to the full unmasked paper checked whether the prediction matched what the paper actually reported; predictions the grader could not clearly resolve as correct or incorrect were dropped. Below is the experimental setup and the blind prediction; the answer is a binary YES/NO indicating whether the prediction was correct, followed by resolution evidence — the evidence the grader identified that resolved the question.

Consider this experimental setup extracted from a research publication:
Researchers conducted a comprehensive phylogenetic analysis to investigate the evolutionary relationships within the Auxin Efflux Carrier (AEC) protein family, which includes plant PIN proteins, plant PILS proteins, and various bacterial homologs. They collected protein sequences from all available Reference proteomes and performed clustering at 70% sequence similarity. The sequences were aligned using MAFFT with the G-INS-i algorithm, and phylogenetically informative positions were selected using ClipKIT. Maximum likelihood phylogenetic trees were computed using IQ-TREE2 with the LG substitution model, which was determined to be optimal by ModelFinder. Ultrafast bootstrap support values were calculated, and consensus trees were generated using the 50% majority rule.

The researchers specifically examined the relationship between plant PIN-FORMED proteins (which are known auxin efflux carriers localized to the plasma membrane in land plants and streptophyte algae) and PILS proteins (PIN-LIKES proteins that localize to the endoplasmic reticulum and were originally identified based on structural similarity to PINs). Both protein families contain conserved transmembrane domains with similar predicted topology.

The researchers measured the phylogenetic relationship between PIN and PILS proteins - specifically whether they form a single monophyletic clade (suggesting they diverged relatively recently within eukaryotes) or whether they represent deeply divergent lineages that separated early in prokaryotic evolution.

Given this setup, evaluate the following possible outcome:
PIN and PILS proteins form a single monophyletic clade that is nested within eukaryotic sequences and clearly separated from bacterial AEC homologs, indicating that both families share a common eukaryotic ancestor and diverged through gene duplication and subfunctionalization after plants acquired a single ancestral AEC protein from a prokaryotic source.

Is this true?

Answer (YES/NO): NO